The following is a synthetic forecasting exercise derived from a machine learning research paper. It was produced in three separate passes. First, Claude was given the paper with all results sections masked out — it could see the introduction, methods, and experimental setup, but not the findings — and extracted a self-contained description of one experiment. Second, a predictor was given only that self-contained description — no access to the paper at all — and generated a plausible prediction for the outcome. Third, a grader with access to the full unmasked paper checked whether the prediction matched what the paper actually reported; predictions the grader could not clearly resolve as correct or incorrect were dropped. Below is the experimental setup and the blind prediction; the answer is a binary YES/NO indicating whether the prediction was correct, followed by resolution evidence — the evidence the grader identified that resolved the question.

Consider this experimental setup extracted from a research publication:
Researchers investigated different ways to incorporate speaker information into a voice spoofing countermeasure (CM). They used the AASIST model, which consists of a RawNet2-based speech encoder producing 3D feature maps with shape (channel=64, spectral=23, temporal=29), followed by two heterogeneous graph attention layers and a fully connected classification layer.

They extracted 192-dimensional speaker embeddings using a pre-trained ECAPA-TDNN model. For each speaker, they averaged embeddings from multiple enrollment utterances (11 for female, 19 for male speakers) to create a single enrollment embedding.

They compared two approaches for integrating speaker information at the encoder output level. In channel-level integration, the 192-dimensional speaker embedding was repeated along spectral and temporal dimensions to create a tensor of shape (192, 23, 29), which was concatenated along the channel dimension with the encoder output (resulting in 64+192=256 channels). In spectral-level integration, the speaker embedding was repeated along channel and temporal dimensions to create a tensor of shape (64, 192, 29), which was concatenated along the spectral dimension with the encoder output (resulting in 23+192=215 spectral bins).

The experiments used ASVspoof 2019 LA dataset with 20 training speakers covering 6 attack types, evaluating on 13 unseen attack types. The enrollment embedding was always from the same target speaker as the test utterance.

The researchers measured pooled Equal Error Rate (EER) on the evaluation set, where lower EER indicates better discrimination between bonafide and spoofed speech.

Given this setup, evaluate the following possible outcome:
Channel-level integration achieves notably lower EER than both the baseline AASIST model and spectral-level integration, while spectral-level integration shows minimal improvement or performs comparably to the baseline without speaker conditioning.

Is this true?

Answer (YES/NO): NO